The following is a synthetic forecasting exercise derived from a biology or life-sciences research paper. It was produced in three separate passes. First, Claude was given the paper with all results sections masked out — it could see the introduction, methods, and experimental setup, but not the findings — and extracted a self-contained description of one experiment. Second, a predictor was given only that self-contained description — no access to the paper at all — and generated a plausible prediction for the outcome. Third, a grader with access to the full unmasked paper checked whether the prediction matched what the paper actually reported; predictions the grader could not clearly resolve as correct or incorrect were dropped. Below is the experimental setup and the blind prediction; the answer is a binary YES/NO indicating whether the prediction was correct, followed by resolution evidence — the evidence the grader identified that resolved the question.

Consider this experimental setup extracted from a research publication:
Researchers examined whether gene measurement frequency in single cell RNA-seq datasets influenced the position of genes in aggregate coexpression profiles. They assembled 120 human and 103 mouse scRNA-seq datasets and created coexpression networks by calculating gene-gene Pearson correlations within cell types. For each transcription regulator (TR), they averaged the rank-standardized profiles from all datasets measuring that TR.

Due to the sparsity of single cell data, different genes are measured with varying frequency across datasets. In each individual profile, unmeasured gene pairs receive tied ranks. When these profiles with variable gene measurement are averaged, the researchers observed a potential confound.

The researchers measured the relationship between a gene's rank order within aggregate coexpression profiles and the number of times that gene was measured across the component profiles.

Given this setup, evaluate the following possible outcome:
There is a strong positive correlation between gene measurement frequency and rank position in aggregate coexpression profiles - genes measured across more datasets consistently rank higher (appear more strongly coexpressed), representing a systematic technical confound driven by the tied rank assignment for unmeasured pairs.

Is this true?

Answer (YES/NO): NO